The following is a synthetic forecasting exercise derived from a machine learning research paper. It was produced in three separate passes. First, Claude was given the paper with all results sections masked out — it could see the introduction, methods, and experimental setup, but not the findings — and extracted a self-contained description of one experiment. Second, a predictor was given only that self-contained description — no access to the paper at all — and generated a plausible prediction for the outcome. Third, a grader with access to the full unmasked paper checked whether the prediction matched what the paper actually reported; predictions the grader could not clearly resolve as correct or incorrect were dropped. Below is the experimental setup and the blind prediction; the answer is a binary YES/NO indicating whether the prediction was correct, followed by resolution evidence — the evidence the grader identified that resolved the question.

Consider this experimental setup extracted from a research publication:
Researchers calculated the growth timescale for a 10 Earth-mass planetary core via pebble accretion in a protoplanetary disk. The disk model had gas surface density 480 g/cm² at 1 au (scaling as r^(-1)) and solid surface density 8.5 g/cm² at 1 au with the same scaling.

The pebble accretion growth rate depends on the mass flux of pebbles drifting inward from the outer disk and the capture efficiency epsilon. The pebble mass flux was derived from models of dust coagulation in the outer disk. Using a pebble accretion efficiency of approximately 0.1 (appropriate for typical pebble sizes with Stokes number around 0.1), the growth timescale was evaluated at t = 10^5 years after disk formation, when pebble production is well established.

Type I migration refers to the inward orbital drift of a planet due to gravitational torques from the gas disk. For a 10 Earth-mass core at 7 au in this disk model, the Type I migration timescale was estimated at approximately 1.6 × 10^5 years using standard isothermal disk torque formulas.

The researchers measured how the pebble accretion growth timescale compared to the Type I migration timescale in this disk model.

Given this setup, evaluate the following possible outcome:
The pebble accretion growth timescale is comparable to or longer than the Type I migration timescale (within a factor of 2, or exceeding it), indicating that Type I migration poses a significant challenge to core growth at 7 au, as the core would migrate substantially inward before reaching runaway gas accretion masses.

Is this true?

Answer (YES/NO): YES